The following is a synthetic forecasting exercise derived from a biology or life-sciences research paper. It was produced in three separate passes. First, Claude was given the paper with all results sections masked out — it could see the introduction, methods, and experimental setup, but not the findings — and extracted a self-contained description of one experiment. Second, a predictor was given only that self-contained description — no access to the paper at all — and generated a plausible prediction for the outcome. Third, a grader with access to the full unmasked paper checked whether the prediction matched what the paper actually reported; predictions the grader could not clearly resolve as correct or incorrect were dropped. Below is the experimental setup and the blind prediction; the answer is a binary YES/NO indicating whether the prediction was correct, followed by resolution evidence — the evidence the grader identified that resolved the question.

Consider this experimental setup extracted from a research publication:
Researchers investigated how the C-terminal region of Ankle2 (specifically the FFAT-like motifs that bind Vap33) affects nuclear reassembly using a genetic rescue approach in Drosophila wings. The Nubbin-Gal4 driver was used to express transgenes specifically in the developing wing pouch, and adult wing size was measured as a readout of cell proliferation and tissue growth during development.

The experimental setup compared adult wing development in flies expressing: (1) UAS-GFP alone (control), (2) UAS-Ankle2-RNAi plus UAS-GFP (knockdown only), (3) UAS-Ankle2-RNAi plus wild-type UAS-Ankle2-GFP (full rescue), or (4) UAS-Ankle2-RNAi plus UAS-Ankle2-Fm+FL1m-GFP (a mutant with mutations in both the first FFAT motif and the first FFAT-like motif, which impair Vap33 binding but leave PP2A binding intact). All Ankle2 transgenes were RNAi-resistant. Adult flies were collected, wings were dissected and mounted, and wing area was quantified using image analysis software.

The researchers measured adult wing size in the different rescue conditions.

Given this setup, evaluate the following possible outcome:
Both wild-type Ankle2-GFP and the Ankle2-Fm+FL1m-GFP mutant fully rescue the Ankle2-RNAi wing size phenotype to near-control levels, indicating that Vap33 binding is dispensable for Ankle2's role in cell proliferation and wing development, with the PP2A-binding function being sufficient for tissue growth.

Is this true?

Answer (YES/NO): YES